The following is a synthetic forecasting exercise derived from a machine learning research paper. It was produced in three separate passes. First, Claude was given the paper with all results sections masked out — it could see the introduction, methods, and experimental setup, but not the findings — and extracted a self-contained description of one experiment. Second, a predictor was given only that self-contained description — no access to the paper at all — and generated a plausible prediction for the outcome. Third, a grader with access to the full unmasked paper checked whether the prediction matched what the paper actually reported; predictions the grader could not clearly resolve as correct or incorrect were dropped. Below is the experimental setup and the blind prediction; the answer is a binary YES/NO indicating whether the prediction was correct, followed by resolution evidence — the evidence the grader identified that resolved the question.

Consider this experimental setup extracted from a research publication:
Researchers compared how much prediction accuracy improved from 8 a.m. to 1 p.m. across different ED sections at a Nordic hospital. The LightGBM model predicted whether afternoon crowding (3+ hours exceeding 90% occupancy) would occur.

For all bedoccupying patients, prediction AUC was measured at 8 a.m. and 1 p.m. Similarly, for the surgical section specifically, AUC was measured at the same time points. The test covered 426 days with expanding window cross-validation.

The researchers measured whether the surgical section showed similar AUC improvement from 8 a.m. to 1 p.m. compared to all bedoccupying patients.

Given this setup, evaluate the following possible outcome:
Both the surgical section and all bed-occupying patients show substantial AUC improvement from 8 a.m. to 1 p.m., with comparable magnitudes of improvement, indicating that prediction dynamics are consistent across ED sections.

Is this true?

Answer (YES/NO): NO